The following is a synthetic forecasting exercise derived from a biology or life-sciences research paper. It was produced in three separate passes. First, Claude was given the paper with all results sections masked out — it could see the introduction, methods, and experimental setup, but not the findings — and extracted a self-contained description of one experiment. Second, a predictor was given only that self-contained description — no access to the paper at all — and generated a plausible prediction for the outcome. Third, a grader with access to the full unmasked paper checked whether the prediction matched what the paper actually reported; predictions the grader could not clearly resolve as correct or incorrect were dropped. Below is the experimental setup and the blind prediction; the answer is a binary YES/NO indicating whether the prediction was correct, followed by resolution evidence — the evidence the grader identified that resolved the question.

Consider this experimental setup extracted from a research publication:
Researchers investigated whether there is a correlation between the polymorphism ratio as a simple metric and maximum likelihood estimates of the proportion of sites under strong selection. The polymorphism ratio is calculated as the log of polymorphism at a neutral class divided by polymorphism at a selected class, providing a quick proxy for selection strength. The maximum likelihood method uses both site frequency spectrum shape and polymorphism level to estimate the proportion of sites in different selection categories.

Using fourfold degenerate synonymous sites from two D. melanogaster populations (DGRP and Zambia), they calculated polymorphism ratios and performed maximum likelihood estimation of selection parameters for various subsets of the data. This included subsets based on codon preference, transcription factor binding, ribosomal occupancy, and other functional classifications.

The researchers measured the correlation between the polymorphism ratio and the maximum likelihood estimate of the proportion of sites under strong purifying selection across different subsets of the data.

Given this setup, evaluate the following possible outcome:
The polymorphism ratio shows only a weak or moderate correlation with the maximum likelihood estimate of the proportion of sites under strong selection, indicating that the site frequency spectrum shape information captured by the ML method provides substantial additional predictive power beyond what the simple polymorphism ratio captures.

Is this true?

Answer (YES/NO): NO